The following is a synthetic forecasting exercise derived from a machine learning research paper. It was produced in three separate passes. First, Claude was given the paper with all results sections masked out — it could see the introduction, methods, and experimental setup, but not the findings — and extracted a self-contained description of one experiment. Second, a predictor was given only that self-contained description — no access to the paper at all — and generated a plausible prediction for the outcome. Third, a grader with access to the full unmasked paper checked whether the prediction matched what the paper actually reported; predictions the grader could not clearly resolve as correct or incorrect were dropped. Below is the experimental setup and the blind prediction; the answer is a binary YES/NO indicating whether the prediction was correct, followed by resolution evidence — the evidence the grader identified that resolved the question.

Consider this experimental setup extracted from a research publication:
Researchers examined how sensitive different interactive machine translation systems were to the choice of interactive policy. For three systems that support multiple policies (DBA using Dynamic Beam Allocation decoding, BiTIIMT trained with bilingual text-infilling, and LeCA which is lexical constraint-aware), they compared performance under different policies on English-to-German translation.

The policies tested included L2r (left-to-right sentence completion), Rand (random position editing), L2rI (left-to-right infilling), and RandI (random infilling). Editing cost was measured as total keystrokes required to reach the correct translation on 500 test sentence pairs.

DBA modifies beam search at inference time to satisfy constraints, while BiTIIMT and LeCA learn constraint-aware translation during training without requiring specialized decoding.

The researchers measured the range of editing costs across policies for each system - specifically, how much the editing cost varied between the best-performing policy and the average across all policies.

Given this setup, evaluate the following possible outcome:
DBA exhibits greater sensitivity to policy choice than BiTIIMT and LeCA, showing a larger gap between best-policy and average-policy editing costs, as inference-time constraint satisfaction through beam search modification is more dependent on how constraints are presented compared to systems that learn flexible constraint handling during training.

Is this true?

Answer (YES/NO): YES